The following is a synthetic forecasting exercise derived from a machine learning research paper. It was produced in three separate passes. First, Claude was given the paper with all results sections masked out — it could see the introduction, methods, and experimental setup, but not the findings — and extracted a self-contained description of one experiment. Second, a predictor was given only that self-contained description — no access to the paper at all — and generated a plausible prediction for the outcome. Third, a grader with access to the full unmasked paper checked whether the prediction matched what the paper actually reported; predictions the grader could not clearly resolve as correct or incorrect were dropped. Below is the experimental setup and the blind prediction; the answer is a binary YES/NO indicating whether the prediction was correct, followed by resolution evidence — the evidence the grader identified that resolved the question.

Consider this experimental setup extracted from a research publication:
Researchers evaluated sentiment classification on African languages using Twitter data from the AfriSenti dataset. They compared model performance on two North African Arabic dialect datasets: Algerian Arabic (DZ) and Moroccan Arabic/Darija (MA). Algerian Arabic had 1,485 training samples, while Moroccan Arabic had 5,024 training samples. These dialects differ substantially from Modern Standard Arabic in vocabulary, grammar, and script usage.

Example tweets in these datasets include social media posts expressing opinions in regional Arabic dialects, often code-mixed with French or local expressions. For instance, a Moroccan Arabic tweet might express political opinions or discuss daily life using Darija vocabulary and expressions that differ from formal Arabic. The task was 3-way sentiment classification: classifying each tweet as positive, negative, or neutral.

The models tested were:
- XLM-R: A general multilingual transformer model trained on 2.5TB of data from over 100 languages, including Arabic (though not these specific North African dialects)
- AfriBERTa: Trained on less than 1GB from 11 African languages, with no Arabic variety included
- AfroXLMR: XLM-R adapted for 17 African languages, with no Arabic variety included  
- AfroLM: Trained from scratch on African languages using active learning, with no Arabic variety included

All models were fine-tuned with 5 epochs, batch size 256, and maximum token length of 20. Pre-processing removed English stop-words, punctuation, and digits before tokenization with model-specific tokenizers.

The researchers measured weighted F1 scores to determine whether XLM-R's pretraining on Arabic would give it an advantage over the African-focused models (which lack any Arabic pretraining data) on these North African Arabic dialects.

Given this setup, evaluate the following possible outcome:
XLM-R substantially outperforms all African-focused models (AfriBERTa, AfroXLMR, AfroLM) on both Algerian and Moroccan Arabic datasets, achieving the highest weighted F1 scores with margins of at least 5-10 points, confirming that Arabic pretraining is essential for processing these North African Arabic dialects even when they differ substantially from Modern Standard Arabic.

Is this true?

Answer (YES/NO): NO